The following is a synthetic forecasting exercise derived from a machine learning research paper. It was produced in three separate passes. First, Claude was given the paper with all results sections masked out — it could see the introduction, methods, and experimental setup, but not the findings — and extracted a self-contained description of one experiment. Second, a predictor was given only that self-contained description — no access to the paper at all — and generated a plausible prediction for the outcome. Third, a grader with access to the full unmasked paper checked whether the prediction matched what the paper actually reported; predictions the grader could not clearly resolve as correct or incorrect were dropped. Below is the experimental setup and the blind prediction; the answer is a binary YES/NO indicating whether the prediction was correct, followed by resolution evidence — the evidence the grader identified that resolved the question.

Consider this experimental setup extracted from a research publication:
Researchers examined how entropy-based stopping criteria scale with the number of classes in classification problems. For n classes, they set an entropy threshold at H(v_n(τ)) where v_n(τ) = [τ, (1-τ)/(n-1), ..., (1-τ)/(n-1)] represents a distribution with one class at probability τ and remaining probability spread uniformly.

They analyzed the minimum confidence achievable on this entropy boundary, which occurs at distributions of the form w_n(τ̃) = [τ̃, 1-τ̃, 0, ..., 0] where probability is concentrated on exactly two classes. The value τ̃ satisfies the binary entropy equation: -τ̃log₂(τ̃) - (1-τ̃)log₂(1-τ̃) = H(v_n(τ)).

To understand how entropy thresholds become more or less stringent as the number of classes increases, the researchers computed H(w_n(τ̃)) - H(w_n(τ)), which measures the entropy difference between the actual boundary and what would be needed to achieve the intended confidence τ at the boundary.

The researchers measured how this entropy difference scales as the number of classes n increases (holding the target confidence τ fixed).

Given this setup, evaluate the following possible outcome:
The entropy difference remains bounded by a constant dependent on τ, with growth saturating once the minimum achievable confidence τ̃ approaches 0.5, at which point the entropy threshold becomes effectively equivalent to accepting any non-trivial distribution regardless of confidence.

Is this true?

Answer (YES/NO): NO